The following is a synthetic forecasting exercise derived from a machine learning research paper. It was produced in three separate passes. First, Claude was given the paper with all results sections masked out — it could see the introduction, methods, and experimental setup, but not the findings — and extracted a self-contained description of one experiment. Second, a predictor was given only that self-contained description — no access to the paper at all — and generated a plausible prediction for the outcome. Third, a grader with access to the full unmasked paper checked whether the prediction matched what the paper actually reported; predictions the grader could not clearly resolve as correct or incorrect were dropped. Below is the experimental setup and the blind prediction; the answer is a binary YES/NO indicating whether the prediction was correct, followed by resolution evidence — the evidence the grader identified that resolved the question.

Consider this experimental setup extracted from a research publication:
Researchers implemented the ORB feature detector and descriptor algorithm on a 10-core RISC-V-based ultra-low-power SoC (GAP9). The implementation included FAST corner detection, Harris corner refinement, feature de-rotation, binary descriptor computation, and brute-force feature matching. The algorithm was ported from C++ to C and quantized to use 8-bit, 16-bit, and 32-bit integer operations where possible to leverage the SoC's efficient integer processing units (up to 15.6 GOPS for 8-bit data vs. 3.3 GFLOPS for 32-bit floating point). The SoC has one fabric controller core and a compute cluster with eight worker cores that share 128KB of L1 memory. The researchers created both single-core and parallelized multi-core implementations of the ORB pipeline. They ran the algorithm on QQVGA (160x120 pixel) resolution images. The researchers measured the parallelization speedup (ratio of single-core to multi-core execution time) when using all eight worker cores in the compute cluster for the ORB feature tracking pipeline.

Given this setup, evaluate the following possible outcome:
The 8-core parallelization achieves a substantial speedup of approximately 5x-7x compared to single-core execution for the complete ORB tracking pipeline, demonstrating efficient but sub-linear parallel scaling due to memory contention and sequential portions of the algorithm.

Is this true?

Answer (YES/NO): NO